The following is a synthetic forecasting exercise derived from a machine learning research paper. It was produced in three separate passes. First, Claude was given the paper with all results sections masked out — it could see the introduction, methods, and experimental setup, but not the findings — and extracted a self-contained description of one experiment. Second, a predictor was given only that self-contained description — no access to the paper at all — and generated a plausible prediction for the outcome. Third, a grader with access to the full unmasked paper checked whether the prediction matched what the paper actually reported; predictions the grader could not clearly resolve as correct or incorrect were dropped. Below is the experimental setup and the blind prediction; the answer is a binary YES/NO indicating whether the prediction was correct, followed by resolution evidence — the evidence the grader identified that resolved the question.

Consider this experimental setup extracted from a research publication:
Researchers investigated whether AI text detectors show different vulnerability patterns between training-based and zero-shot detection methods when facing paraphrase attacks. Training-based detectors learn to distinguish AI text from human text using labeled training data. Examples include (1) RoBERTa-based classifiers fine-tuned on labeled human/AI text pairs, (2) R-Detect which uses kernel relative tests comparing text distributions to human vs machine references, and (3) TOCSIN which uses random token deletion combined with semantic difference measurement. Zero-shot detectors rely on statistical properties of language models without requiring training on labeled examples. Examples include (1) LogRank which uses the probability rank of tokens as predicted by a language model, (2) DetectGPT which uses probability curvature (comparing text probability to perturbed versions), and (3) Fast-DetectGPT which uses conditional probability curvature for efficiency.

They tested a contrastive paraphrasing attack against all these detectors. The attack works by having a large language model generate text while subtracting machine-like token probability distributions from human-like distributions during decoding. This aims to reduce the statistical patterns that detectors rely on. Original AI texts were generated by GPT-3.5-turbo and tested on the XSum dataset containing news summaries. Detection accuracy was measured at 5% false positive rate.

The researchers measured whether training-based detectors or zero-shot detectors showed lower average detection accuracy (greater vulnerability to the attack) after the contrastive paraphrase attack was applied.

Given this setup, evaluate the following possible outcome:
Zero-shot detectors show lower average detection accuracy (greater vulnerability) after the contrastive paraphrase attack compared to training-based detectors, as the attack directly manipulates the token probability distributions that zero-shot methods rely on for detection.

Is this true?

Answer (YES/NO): YES